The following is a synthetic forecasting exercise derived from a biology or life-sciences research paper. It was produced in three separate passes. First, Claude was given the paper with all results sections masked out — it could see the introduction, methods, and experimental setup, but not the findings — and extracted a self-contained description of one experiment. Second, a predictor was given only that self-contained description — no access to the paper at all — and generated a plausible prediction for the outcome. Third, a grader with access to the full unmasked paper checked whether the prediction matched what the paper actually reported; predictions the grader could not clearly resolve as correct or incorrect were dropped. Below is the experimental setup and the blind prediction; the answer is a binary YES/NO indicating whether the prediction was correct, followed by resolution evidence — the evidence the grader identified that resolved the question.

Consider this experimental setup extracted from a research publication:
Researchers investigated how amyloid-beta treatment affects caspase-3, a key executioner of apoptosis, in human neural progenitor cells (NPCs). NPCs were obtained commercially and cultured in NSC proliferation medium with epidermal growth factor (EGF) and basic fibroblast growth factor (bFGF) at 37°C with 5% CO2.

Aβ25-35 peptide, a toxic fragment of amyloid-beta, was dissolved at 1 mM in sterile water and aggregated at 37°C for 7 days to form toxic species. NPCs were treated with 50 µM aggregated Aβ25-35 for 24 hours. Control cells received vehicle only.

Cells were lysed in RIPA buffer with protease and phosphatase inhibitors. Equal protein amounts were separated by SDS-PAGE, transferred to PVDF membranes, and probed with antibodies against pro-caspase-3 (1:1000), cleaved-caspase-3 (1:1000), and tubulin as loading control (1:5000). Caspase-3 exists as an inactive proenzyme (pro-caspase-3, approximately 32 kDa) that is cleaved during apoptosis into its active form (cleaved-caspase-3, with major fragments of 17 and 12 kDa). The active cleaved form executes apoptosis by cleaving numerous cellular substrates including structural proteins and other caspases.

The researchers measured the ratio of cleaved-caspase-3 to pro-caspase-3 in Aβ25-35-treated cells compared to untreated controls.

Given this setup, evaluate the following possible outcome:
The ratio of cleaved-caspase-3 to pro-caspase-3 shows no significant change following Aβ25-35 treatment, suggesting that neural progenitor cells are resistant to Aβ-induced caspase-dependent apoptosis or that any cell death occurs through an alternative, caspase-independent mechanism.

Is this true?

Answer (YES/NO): NO